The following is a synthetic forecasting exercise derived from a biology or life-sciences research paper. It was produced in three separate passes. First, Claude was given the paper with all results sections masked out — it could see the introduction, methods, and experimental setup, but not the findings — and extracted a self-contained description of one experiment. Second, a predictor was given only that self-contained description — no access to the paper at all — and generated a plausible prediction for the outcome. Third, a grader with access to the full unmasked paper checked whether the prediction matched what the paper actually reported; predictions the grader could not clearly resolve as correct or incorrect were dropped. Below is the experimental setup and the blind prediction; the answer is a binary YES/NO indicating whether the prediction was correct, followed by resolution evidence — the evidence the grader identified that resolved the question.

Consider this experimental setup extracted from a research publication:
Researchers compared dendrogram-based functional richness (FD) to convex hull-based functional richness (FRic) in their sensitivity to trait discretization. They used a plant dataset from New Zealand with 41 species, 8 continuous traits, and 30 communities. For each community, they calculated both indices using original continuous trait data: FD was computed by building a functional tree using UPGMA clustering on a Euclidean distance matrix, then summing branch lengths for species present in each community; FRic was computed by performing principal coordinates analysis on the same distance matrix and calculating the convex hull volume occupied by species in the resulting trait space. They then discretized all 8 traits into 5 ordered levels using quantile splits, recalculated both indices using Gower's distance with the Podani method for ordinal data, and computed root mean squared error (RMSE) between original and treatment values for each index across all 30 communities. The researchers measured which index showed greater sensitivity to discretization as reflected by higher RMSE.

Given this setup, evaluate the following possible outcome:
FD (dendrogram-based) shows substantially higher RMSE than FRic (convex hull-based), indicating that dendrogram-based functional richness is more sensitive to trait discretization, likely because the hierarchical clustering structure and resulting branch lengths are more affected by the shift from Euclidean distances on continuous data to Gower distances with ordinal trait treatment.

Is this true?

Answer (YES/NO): NO